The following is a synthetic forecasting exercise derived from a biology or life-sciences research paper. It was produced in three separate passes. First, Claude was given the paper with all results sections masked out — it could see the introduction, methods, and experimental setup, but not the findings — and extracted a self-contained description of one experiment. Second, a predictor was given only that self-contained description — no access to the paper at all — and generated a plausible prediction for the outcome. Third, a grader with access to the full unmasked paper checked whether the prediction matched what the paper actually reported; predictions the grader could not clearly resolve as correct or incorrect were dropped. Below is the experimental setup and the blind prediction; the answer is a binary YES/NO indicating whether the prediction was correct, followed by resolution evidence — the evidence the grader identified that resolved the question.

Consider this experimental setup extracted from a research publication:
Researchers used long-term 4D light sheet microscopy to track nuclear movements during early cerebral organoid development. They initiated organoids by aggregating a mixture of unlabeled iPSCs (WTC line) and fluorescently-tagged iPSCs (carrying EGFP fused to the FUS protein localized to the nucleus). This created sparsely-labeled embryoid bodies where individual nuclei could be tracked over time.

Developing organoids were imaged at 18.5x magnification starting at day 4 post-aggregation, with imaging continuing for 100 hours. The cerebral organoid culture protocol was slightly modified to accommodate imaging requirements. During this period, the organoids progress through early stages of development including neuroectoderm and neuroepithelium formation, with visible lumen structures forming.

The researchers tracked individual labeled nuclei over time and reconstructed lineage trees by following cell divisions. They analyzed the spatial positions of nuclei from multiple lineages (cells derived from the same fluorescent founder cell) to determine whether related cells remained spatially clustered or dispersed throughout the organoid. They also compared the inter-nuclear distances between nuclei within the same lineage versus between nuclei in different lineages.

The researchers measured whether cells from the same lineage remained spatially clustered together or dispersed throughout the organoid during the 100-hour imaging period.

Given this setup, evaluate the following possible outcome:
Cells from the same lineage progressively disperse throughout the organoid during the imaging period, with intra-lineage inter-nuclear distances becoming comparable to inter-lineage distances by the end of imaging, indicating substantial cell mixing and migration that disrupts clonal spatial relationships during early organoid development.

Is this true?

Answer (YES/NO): NO